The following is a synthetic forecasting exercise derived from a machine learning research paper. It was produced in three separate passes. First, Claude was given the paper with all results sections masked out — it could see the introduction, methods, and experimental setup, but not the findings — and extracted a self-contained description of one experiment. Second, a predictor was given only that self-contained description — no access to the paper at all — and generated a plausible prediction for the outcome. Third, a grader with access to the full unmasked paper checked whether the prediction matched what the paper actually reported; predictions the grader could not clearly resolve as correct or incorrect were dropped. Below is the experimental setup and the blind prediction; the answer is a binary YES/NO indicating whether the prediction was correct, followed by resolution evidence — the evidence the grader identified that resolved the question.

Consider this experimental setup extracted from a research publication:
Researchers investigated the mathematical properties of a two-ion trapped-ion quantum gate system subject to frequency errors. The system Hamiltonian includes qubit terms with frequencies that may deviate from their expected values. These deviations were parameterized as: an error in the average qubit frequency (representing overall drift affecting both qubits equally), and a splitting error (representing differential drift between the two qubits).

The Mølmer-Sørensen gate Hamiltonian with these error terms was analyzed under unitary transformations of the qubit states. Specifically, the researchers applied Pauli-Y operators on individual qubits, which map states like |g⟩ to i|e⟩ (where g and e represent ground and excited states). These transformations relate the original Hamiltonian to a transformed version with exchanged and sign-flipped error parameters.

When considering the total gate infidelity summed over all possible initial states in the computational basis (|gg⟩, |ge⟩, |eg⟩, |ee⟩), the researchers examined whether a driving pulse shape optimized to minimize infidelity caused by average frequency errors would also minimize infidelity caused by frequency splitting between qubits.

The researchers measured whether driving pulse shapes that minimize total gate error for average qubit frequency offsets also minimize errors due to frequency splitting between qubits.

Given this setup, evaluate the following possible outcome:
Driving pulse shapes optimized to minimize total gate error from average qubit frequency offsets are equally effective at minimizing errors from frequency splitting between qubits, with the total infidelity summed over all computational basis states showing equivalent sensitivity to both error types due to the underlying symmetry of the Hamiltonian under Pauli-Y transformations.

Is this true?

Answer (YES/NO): YES